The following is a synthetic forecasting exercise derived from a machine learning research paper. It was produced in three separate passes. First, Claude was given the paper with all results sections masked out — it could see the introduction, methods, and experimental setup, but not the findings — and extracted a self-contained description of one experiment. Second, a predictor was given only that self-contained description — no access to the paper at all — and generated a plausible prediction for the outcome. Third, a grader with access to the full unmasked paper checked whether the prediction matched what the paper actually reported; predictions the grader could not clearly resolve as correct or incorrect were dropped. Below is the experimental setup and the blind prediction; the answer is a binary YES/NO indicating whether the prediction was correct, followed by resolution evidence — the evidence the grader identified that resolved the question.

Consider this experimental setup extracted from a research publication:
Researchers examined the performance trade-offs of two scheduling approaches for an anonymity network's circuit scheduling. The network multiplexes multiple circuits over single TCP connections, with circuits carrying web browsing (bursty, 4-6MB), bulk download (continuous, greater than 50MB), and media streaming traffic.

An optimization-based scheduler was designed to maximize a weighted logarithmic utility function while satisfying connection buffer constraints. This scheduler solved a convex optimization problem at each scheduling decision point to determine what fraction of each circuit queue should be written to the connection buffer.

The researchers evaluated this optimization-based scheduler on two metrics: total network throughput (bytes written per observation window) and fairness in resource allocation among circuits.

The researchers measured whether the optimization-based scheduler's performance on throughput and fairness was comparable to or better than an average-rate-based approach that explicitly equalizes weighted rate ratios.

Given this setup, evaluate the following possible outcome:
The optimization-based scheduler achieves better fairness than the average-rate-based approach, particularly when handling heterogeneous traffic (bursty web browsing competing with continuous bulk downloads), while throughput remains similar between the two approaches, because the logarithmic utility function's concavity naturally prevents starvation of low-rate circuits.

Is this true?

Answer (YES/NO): NO